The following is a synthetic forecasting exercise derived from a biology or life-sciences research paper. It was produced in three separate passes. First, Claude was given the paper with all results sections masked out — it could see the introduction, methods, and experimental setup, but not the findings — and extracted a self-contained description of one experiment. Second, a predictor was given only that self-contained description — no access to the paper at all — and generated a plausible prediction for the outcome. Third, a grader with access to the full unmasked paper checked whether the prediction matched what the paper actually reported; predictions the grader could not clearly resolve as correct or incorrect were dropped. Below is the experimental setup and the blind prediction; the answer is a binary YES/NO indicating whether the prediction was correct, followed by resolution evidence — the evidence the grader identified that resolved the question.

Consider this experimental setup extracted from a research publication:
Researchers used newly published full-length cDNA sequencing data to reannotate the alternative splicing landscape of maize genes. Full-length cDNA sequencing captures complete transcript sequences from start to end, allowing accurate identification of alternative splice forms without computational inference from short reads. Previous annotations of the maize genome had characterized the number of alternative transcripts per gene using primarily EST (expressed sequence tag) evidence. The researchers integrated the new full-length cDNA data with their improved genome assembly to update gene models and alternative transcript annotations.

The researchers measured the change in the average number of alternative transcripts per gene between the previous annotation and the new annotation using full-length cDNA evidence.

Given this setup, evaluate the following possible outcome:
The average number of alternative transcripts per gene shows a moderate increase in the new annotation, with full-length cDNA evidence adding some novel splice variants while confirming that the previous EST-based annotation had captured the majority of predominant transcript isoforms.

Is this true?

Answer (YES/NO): NO